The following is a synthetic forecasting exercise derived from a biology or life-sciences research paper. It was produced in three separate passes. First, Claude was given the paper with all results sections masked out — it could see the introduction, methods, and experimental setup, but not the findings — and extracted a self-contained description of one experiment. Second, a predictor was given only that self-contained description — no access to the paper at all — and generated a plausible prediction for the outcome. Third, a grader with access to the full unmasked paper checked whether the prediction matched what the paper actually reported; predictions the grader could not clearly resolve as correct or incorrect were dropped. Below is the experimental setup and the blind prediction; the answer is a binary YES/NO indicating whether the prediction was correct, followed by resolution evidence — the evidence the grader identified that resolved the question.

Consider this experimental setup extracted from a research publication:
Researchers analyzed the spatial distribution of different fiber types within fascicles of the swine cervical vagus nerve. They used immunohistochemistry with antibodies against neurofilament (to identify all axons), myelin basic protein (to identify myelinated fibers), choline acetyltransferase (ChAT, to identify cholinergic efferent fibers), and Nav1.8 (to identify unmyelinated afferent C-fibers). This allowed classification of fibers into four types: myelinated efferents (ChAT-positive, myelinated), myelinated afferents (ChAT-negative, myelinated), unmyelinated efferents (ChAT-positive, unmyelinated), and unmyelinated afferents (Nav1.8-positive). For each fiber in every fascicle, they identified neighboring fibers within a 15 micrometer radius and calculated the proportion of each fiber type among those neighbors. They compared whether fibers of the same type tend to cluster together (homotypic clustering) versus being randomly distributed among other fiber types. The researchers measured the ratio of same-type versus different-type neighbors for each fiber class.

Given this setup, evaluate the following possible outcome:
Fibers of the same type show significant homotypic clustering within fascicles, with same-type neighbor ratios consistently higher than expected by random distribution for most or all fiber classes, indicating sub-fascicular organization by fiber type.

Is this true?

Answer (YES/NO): YES